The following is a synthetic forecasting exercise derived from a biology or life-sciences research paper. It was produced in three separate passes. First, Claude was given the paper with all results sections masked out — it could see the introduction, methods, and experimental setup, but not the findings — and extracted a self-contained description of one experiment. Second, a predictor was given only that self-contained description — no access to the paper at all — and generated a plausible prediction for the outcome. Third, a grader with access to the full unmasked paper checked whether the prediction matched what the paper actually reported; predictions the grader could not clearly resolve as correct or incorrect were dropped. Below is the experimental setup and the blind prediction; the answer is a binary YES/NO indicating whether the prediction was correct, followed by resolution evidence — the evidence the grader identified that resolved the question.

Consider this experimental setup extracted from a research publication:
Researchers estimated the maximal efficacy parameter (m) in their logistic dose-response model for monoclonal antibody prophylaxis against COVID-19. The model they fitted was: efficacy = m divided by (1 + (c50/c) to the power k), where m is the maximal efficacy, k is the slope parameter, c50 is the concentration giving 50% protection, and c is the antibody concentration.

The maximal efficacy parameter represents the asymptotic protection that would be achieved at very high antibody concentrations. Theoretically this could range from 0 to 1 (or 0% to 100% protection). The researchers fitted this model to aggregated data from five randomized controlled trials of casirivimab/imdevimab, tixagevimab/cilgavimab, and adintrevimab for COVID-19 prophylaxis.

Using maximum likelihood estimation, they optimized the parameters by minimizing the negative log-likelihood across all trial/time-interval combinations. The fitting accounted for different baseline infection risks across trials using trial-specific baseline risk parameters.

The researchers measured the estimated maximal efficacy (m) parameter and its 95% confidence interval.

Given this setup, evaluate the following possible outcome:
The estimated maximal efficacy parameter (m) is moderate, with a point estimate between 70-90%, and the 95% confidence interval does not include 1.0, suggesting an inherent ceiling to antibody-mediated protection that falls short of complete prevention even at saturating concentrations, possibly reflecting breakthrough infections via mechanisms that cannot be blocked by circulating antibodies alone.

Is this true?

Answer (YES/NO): NO